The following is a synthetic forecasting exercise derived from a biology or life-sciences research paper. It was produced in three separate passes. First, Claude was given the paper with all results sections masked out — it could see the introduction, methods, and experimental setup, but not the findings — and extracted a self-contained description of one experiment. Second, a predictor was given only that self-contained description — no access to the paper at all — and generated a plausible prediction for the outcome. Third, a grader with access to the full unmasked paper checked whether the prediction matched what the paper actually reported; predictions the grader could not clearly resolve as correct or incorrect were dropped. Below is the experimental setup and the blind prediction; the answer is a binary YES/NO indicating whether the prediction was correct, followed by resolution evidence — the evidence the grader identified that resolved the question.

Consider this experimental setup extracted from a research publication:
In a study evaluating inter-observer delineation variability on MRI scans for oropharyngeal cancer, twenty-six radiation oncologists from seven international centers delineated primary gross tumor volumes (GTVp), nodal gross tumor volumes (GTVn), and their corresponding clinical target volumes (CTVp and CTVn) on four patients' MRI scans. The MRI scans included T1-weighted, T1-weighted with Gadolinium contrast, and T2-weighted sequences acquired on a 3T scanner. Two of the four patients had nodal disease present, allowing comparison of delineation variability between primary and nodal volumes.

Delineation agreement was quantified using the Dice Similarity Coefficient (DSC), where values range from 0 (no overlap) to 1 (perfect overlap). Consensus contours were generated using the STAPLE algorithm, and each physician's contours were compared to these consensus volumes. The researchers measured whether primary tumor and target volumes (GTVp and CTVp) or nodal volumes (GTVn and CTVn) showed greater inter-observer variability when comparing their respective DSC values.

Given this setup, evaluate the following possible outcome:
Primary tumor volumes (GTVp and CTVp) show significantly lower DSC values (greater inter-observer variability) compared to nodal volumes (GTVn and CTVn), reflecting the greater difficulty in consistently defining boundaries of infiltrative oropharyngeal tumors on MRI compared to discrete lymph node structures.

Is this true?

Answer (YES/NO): NO